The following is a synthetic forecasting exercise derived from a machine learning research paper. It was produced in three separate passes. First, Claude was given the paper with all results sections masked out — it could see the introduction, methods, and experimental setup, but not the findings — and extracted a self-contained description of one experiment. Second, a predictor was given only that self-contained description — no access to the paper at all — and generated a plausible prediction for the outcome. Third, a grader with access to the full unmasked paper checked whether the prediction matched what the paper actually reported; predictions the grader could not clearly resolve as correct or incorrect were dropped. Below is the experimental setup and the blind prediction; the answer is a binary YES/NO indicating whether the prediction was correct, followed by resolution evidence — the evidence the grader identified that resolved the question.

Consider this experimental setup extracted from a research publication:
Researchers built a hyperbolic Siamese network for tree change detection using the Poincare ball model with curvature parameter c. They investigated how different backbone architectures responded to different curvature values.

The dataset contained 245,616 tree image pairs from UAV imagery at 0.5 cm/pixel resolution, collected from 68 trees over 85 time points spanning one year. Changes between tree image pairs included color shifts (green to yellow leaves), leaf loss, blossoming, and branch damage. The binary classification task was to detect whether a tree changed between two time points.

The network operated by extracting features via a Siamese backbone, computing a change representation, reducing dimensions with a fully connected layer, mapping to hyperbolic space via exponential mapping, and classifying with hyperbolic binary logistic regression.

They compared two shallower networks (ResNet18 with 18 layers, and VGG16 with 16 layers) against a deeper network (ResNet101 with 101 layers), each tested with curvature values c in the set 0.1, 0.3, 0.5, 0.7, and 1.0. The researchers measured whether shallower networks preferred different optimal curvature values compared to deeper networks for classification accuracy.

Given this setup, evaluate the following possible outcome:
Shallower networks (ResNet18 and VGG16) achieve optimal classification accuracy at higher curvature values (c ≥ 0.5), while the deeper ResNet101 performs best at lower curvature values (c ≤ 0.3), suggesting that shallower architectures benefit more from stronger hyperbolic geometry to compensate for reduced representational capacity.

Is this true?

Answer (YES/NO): NO